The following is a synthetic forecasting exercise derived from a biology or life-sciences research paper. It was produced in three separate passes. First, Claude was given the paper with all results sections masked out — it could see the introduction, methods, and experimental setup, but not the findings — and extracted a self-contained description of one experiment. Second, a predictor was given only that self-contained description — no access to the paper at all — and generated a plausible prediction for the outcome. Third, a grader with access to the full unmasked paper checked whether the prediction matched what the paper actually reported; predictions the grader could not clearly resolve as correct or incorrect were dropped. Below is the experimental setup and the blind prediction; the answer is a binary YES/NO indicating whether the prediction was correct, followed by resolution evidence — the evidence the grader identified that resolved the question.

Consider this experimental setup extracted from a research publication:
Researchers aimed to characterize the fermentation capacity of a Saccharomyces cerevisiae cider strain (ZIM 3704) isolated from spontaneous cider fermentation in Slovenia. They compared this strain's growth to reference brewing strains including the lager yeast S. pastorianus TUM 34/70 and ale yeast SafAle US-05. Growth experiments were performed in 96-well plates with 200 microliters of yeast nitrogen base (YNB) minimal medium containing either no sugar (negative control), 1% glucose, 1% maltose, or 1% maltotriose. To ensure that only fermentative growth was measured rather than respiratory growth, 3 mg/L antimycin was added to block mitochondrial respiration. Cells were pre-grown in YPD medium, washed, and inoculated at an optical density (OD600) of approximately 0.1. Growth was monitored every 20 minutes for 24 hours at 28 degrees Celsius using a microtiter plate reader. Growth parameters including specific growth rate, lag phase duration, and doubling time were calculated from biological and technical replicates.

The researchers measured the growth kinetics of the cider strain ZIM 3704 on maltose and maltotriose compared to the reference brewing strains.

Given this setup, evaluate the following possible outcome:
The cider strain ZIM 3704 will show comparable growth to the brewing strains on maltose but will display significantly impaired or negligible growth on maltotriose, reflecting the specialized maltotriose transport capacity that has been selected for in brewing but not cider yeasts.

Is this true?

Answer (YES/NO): NO